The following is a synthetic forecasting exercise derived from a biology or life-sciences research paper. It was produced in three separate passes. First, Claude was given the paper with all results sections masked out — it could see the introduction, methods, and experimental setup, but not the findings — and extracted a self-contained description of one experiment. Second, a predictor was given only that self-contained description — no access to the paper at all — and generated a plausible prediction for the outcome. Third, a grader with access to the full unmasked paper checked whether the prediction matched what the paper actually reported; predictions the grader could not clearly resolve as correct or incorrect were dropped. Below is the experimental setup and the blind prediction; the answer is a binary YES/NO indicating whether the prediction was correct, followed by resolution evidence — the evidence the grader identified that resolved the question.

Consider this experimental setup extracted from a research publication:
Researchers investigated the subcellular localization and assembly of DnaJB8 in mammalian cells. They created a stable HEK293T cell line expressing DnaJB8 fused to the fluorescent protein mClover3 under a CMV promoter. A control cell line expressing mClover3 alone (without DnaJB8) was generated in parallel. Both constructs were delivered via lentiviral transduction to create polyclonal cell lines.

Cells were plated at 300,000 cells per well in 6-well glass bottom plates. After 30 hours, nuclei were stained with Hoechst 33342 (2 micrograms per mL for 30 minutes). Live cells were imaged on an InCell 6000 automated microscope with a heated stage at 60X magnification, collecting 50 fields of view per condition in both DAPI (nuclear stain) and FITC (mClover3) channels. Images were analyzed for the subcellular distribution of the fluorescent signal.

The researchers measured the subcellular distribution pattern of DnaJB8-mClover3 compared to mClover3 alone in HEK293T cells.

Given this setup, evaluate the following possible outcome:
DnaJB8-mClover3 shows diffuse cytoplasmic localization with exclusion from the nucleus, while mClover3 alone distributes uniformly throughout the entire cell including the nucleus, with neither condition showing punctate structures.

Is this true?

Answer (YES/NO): NO